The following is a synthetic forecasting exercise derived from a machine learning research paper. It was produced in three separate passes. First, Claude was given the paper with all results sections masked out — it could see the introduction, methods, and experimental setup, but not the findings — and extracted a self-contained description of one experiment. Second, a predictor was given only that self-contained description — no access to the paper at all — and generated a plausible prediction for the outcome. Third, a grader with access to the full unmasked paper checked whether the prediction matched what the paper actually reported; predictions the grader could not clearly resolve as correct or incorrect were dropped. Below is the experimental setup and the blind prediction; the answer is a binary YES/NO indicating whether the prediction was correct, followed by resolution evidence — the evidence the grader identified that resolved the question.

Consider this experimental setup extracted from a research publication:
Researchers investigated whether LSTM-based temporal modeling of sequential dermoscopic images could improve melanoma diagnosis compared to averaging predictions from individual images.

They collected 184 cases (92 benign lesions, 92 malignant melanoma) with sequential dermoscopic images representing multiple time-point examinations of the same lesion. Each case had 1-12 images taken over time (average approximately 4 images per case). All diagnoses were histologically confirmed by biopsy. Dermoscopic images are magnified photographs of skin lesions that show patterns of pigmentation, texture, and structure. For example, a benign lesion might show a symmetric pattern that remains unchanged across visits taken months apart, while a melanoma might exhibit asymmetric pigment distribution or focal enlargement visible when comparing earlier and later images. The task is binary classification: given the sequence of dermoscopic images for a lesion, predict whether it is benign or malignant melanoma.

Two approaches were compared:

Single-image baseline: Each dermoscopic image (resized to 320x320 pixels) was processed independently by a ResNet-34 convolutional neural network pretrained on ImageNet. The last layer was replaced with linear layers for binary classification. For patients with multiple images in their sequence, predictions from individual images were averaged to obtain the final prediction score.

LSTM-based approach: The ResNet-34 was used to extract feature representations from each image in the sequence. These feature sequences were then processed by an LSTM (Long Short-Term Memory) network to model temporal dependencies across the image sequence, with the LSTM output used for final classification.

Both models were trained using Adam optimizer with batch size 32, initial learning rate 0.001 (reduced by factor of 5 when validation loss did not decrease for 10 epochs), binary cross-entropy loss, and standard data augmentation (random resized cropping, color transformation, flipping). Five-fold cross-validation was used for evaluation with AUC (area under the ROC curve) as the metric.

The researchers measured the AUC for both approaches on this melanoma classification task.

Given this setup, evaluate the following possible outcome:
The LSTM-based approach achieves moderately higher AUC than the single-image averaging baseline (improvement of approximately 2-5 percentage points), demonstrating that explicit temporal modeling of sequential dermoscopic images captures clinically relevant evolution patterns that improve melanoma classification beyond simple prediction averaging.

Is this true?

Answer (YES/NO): NO